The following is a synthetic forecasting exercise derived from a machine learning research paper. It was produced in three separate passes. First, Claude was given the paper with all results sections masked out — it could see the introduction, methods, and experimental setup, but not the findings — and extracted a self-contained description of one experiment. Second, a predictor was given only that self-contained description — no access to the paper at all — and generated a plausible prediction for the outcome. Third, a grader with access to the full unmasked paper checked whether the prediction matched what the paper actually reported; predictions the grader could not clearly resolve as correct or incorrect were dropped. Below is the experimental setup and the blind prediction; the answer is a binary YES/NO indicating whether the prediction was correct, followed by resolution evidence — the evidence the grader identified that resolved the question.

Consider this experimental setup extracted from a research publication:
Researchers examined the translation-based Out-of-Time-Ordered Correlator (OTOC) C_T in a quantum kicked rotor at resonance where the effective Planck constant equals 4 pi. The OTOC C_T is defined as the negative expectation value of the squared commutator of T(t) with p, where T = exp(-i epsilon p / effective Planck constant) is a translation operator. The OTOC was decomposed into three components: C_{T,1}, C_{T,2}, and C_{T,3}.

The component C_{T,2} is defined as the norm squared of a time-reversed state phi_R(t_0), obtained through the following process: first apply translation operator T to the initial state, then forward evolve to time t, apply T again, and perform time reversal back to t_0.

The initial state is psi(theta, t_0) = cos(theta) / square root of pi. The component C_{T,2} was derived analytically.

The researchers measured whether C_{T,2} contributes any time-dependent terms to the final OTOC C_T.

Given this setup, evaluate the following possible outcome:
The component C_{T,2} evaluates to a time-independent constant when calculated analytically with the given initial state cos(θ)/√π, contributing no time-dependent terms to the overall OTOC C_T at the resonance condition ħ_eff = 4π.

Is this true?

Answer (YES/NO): YES